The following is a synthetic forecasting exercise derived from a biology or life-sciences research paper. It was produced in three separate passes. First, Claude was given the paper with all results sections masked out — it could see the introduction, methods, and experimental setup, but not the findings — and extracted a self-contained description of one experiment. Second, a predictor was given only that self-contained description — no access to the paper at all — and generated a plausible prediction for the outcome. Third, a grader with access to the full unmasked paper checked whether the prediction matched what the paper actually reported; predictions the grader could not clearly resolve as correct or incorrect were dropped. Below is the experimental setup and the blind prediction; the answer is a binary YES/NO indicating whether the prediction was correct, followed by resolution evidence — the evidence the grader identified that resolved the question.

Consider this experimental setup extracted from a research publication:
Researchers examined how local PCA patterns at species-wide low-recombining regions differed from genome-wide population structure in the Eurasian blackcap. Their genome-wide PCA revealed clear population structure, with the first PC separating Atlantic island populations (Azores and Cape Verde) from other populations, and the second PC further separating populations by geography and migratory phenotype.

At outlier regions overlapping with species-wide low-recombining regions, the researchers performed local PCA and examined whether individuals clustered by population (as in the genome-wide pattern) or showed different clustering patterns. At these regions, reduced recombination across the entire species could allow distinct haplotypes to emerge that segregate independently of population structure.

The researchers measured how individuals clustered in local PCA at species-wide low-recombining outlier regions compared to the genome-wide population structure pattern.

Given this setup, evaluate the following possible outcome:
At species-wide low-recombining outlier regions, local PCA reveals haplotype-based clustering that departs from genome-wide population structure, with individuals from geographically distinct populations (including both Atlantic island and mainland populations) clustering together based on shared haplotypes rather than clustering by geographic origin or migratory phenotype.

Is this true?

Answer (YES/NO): YES